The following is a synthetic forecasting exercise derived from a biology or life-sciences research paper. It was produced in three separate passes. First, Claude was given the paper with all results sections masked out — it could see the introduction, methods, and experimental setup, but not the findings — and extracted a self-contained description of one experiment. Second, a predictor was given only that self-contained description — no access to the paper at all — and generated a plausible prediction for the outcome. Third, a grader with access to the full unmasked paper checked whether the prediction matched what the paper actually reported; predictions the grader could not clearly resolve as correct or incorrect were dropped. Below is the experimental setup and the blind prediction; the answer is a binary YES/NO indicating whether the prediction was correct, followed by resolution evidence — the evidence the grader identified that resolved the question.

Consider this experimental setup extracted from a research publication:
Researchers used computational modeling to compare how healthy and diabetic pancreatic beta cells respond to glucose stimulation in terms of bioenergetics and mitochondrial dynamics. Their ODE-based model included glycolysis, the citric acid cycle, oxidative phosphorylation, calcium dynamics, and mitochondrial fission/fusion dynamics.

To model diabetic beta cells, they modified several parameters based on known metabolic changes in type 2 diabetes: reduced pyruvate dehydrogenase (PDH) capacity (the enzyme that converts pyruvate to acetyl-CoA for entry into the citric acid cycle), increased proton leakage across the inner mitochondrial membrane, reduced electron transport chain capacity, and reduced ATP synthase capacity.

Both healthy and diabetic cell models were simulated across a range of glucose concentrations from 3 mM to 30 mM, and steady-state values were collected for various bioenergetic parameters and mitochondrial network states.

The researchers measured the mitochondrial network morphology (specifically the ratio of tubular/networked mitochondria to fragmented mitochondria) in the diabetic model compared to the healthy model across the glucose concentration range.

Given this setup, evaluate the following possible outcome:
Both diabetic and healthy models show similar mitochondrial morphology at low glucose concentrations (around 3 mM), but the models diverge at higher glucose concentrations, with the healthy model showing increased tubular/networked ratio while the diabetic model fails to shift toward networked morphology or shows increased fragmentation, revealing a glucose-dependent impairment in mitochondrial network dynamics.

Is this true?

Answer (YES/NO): NO